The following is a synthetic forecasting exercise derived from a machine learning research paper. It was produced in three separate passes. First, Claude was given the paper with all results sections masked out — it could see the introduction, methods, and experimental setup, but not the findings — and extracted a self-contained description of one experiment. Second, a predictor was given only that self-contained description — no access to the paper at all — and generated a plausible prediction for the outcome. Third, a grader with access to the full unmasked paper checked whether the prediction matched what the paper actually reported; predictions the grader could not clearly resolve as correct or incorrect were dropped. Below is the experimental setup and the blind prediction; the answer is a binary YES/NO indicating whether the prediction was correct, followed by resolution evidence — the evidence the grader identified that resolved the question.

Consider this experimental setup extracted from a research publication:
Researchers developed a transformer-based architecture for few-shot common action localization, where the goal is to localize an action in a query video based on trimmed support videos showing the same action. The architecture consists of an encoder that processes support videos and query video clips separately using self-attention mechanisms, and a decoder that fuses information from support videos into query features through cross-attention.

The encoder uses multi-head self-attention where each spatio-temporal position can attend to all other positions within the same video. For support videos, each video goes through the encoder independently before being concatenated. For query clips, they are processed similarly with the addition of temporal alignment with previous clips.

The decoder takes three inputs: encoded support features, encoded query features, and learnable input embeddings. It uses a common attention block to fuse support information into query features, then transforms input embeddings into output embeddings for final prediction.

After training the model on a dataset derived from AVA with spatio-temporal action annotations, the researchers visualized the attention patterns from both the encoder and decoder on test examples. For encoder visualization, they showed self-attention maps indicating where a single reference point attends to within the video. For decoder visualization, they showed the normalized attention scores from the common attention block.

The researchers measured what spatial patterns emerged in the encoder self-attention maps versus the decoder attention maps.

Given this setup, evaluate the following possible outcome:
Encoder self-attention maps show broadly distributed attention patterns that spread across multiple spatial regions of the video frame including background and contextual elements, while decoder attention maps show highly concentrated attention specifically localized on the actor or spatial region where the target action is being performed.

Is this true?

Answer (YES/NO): NO